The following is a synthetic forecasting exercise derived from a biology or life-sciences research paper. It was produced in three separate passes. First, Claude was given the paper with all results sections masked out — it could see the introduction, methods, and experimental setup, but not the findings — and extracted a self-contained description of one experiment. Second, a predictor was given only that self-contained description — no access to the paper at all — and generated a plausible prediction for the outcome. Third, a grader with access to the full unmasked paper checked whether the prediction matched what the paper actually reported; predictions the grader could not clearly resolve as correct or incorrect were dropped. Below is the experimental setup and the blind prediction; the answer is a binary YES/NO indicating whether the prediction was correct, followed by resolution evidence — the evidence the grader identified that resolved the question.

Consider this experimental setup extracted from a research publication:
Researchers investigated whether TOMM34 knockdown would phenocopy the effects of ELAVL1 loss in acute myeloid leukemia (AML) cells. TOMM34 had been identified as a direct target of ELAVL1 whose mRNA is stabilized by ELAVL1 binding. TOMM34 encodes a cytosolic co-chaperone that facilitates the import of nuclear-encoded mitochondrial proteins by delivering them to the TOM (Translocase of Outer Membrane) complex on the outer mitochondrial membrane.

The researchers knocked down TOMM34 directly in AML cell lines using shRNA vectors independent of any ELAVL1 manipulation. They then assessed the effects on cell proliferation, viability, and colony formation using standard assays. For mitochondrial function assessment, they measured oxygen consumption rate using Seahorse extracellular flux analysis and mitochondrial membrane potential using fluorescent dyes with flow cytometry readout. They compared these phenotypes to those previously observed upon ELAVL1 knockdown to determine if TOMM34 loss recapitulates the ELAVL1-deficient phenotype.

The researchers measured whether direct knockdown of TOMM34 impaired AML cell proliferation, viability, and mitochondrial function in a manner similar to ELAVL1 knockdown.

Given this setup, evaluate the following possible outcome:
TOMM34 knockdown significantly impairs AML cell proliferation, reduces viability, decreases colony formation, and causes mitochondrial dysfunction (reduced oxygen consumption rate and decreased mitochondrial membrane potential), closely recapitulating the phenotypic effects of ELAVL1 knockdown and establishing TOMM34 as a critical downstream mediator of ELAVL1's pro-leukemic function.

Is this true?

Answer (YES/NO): NO